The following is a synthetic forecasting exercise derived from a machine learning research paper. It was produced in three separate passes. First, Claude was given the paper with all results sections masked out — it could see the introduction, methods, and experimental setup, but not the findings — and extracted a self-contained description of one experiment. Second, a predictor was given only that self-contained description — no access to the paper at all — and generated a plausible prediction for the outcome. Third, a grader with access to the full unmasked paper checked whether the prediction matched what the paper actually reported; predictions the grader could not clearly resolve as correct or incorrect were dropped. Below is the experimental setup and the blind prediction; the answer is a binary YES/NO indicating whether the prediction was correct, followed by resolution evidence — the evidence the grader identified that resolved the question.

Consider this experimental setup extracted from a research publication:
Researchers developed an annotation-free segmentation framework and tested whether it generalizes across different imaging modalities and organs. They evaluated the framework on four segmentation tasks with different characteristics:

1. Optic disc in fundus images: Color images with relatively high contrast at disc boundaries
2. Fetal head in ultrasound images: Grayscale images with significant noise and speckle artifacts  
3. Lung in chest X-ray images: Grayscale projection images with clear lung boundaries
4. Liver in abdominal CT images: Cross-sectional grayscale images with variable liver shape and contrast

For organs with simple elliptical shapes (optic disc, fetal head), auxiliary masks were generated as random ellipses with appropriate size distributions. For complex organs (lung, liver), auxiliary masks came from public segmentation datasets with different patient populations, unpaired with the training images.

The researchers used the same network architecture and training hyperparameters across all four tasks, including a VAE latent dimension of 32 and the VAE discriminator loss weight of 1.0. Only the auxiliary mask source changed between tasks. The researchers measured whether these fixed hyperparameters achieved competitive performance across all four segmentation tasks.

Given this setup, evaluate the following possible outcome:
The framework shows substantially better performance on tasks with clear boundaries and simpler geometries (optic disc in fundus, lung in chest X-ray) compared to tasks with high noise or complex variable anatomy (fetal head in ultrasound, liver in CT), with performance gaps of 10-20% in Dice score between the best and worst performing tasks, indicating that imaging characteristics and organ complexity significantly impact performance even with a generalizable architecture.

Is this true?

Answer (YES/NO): NO